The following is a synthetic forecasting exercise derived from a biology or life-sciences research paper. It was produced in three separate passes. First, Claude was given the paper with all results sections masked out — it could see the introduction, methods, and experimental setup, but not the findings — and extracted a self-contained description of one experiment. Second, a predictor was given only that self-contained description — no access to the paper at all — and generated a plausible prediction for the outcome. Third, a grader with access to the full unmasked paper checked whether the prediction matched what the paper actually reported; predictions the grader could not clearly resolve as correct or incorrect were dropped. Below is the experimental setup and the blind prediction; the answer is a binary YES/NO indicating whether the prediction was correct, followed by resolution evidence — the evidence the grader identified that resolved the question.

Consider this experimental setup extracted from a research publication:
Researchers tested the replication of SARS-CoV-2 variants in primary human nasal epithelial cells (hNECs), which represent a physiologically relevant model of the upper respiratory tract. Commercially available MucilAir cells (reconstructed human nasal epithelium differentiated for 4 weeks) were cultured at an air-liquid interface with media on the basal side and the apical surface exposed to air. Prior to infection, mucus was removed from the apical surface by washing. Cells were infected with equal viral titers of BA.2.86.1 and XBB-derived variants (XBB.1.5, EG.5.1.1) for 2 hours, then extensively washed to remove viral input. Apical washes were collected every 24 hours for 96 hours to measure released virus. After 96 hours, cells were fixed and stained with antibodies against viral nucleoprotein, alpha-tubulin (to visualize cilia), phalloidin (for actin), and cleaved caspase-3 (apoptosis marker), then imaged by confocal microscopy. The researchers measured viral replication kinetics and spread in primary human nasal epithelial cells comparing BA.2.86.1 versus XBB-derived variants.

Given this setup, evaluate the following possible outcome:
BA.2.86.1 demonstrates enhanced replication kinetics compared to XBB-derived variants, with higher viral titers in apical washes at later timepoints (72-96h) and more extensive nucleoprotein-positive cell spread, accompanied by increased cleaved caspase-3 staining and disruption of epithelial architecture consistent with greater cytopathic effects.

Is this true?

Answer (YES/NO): NO